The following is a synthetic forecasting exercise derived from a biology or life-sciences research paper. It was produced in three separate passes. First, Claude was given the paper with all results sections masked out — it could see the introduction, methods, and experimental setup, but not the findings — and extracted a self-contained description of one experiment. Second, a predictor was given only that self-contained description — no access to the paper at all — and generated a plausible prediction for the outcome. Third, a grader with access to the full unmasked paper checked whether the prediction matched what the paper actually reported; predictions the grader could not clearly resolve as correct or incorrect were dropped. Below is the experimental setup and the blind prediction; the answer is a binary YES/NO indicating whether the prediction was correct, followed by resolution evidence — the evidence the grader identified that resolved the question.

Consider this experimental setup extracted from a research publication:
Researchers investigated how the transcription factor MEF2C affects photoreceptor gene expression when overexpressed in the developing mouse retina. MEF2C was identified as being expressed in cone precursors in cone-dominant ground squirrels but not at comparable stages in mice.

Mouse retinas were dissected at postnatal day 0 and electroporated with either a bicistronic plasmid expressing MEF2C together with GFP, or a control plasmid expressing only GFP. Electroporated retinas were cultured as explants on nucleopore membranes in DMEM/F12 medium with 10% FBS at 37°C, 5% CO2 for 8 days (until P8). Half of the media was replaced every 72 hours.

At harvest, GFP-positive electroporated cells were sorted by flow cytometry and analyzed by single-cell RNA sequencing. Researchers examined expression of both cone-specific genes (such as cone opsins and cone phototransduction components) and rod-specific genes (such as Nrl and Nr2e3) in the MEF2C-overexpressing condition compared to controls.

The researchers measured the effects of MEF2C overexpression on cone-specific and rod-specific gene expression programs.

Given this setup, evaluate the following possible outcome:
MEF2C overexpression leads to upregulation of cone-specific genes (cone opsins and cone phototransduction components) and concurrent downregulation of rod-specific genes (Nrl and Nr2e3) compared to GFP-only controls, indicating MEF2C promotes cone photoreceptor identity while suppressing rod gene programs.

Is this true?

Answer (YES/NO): NO